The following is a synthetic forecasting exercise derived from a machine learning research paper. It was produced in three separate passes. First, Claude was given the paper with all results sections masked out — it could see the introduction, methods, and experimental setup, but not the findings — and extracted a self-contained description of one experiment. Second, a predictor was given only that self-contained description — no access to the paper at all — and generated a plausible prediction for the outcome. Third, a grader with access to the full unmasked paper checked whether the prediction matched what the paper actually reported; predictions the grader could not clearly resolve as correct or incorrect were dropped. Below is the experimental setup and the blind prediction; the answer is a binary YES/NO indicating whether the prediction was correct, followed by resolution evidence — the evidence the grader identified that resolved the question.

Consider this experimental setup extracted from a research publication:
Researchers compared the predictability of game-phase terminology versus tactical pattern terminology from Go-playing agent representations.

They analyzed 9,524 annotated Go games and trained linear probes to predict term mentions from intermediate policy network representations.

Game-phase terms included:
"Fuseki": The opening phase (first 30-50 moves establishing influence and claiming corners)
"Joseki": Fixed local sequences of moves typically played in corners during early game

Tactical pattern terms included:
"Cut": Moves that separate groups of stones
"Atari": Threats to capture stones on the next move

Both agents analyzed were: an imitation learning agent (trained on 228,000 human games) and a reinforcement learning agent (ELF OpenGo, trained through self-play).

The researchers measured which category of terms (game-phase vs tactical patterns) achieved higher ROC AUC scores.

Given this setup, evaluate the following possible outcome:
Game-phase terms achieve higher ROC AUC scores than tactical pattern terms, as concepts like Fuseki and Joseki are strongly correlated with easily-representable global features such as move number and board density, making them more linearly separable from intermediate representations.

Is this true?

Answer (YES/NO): YES